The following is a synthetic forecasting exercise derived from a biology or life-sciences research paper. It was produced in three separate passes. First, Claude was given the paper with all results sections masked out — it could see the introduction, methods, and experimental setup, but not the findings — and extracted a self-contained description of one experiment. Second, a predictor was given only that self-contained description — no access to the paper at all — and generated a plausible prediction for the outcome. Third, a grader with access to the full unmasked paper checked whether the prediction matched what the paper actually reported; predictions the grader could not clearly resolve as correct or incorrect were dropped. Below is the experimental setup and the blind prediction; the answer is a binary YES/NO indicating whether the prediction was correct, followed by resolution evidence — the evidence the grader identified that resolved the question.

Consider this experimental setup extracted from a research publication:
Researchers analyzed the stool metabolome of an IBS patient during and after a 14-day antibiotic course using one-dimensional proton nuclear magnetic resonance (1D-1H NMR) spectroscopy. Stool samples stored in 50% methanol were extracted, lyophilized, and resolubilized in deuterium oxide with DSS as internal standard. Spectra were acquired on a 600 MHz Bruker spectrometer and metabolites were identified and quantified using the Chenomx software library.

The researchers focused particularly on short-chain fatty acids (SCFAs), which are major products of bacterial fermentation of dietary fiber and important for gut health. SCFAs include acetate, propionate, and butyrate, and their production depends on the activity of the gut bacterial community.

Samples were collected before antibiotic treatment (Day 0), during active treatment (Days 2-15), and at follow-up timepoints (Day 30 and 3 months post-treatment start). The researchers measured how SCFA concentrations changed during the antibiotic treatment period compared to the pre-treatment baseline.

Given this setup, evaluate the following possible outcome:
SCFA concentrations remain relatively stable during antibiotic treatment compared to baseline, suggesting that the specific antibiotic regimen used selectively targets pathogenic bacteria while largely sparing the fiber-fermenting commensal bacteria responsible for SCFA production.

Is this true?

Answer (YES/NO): NO